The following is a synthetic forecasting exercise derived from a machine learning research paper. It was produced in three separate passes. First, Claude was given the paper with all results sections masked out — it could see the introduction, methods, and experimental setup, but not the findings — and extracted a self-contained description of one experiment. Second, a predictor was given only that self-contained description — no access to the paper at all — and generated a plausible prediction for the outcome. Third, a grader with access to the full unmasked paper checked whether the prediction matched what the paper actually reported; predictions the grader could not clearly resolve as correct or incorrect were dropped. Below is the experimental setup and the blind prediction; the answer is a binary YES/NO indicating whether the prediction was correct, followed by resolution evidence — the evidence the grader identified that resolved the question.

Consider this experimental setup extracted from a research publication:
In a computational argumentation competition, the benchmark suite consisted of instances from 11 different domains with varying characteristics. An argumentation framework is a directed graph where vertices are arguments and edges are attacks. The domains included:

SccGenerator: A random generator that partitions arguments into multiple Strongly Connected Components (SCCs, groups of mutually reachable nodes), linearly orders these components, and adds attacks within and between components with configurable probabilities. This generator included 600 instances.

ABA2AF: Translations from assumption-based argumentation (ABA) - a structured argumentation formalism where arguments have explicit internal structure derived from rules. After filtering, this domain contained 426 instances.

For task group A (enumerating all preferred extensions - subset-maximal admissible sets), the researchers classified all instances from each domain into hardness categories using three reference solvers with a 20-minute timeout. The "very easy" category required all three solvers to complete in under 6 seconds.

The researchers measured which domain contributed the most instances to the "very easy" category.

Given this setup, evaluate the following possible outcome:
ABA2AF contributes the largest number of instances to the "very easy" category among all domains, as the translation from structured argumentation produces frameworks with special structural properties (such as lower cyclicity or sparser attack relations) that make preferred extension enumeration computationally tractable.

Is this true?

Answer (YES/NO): NO